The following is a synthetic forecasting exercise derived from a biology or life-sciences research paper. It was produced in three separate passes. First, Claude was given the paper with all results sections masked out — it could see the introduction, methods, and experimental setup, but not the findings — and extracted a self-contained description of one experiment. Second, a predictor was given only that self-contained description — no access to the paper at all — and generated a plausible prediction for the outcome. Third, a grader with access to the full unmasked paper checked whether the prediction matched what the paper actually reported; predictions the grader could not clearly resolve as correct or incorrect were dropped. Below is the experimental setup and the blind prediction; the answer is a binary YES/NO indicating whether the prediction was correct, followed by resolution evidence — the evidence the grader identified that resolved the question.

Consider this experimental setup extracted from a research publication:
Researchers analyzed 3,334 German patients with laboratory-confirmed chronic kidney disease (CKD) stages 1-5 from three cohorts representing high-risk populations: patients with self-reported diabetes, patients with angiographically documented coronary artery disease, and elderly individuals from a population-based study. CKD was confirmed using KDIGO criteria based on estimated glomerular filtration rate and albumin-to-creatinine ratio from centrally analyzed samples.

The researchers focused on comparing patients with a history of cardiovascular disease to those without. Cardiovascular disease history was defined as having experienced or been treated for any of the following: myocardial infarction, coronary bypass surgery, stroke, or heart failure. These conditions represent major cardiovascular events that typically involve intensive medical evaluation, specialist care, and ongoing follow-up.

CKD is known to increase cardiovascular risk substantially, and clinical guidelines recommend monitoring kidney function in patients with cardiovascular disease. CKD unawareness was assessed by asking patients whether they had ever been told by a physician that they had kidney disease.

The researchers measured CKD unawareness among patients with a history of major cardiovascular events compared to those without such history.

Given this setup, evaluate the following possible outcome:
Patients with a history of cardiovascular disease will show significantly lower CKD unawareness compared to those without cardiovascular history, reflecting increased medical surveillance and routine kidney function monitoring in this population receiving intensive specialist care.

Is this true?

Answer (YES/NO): YES